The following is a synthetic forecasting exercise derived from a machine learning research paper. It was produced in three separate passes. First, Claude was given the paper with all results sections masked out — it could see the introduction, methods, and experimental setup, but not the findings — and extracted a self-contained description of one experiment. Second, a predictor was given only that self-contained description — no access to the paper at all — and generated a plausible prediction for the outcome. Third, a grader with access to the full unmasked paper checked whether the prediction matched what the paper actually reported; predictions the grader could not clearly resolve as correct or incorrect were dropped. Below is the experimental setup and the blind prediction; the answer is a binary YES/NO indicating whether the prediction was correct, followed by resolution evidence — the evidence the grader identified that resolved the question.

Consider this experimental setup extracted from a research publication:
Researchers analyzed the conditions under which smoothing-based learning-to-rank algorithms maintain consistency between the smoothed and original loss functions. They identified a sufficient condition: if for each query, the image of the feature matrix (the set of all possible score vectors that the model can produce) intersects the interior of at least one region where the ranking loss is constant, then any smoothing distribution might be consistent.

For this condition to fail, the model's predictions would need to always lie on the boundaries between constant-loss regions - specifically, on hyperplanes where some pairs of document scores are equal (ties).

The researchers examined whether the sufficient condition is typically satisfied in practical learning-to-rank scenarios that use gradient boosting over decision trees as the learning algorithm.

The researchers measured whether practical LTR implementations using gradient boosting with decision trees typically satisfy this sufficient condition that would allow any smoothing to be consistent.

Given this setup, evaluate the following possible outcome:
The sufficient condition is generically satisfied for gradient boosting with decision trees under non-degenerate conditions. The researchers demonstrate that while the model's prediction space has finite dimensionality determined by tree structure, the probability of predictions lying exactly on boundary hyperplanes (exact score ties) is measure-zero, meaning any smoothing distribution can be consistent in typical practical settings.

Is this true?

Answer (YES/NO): NO